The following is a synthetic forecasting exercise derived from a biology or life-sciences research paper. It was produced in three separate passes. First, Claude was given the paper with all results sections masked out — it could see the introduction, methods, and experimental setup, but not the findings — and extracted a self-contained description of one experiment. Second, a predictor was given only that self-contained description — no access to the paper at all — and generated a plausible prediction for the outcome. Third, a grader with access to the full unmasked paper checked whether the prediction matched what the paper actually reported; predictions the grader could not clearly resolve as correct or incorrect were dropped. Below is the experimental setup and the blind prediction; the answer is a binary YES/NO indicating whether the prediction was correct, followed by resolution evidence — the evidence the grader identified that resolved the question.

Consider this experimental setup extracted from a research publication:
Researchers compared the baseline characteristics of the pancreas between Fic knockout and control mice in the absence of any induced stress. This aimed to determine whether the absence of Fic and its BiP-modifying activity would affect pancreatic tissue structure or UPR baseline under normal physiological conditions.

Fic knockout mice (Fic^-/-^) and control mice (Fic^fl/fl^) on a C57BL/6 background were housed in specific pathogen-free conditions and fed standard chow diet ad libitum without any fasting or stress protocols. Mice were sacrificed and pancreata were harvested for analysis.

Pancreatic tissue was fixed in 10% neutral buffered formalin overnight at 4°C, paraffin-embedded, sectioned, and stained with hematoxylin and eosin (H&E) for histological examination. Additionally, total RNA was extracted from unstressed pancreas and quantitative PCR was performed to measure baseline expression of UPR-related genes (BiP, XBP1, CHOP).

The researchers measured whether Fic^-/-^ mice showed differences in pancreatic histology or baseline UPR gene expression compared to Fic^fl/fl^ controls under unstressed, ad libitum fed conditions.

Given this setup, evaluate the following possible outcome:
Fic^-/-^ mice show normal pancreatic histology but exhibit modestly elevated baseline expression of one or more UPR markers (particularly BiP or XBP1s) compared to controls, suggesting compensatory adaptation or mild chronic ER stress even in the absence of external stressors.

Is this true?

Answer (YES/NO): NO